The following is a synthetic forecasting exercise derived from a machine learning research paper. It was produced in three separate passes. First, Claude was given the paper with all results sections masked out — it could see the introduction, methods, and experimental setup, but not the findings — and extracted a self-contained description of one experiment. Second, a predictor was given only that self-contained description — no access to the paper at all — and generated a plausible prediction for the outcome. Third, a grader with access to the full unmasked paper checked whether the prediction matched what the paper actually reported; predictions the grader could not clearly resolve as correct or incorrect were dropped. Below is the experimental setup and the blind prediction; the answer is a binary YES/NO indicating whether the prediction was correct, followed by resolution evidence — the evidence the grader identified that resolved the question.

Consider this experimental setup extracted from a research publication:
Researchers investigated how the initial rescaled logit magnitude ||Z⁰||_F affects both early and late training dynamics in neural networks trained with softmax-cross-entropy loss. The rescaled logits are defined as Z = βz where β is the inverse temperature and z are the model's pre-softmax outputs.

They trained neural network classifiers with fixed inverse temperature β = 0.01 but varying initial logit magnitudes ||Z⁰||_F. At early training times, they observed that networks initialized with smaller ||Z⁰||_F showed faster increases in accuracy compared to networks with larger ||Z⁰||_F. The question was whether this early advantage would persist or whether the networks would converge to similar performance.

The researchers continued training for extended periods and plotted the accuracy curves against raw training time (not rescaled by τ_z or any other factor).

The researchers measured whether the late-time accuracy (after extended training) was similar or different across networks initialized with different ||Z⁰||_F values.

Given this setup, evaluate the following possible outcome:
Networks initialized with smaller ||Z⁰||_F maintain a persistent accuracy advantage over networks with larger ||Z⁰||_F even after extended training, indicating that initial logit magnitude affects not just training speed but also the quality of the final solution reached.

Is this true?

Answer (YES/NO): NO